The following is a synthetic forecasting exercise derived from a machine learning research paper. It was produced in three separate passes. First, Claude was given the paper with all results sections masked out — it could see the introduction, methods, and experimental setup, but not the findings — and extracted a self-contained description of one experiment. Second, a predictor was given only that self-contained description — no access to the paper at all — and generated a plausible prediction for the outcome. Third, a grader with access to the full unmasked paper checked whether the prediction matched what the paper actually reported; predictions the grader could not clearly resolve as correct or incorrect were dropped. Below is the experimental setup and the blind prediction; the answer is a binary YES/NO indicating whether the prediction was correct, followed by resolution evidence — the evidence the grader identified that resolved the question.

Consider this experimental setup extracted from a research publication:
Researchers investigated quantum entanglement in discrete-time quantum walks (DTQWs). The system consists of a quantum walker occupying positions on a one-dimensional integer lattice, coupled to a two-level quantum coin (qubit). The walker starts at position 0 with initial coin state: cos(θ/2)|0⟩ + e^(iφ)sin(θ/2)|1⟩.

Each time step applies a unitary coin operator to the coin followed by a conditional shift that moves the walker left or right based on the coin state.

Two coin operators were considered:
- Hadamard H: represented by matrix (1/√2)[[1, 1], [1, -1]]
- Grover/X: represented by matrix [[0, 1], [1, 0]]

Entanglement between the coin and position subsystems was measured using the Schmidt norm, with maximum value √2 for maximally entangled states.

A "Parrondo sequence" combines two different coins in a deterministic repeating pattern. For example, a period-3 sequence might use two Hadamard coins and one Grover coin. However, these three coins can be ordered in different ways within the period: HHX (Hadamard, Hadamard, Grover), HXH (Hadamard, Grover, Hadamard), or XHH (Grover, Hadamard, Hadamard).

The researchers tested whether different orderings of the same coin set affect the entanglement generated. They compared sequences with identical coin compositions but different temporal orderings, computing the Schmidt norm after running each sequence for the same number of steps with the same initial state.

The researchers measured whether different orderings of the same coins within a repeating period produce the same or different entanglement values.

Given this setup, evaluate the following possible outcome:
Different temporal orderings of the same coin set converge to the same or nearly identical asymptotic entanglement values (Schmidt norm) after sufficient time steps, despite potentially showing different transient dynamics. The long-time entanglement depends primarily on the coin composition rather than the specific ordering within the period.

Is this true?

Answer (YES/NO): NO